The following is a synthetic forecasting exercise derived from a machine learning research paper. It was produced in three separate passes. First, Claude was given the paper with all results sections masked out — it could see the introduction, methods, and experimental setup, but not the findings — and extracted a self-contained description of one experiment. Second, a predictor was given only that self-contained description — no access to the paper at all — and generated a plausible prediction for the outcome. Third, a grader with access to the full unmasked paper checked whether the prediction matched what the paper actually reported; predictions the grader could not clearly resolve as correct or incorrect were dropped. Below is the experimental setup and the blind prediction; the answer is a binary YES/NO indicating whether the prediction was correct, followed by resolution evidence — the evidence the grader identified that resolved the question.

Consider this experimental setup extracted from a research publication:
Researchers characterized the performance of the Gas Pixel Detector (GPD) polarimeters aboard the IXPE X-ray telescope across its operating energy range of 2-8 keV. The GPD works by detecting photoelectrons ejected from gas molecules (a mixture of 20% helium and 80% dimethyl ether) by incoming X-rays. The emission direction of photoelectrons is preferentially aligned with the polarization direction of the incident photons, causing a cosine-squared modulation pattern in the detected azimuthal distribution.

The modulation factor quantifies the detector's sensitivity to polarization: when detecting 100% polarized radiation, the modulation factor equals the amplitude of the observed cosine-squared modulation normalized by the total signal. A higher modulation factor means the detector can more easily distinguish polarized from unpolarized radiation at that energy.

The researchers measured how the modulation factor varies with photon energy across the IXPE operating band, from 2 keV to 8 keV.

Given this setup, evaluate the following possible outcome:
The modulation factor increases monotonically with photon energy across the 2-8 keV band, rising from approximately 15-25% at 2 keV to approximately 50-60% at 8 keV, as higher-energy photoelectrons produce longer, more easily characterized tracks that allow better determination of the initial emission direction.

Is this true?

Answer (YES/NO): YES